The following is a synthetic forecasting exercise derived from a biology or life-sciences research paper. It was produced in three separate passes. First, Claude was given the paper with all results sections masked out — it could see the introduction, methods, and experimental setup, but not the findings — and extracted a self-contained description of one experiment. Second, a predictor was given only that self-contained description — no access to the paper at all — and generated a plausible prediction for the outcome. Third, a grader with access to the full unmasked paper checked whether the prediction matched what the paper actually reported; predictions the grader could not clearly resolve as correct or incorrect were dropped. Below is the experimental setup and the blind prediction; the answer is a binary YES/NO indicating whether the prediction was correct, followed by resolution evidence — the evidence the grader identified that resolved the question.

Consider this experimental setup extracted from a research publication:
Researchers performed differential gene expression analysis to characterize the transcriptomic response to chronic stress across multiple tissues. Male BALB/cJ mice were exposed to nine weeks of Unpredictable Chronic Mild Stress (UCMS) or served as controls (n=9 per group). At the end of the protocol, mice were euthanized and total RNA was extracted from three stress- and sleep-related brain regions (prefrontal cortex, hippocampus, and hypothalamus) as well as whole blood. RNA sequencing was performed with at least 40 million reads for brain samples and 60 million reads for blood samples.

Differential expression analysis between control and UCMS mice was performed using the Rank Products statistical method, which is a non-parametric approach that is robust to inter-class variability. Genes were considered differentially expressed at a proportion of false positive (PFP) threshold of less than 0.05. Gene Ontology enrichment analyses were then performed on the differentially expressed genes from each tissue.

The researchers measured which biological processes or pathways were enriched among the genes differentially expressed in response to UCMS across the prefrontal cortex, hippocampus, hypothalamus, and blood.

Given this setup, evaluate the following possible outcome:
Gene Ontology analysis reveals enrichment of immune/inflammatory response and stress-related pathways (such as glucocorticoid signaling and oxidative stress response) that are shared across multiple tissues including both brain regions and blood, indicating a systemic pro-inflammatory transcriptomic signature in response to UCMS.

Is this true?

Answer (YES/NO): NO